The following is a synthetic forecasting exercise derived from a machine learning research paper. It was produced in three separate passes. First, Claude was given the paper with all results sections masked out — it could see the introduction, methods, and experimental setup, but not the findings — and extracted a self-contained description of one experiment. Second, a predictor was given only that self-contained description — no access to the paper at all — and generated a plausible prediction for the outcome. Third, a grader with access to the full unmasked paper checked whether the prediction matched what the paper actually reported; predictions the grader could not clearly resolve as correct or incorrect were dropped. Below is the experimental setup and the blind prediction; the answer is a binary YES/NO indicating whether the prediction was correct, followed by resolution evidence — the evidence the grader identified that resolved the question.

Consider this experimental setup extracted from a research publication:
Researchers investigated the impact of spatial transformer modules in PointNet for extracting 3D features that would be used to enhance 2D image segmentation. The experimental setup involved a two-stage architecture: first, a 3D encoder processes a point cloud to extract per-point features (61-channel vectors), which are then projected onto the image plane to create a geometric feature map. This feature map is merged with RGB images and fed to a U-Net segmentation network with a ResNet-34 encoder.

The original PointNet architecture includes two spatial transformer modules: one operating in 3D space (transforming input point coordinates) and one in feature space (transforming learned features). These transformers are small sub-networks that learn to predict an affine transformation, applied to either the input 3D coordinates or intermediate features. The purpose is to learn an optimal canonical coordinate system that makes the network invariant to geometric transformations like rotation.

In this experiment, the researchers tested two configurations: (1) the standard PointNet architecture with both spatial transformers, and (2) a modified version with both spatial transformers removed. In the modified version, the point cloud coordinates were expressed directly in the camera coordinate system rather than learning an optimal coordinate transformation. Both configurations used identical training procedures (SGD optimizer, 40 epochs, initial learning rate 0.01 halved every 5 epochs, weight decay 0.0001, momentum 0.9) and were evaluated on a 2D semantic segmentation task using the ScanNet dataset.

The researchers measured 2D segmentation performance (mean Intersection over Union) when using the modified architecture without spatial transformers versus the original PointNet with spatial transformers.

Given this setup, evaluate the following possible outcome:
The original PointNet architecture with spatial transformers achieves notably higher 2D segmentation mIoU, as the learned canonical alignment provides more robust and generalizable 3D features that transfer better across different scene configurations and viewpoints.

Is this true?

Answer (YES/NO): NO